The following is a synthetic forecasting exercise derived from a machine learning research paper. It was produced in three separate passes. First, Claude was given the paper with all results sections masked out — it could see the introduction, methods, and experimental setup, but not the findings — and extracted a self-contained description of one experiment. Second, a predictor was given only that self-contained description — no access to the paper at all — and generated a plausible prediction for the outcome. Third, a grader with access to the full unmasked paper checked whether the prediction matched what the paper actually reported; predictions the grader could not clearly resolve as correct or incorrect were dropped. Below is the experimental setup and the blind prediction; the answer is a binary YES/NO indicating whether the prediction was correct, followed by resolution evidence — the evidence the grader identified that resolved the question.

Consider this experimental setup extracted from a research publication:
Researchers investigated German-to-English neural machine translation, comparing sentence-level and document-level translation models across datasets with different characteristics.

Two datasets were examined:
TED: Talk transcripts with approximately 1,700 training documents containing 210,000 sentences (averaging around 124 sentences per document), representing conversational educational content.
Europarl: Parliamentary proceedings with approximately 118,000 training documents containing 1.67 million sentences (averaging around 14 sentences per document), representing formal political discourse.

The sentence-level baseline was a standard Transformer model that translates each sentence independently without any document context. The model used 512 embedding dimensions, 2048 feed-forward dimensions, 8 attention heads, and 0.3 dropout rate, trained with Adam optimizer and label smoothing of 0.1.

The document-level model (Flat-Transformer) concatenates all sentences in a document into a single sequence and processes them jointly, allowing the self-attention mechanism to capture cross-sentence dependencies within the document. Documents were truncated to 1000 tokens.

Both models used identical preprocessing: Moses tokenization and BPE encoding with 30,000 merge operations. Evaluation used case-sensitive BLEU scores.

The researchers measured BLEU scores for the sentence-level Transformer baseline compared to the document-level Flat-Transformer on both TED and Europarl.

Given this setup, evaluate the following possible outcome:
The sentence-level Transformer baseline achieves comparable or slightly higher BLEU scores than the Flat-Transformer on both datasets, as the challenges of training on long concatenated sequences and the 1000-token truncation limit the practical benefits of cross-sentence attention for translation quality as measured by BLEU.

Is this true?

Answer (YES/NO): NO